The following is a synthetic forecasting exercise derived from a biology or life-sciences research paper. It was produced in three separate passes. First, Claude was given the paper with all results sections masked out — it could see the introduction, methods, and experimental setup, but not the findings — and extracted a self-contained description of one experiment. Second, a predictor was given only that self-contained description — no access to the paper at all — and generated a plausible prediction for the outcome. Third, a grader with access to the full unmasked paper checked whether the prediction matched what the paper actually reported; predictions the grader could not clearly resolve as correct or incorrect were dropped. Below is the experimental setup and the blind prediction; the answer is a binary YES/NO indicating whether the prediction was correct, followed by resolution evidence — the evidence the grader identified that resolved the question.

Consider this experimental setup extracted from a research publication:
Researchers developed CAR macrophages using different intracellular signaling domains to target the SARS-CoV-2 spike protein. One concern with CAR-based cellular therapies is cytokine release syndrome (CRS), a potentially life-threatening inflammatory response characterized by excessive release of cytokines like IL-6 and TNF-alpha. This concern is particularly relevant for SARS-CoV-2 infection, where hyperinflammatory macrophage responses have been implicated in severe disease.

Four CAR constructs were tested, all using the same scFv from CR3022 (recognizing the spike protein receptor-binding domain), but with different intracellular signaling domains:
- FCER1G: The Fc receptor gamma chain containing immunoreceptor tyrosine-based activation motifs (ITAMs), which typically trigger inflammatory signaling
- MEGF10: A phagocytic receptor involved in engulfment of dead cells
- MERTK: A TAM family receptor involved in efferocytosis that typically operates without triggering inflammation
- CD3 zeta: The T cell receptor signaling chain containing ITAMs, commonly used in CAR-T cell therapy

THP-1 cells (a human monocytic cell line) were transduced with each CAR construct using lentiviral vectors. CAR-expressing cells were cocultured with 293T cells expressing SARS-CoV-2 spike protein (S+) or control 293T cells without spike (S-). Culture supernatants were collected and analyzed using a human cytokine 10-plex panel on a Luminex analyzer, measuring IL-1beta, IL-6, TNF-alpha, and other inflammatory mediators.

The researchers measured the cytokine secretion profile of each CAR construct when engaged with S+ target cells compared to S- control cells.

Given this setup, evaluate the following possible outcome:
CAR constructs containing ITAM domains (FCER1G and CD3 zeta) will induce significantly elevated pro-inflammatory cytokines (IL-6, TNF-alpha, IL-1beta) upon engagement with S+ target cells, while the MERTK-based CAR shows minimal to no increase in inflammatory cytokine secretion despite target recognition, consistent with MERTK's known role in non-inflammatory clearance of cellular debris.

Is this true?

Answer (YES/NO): NO